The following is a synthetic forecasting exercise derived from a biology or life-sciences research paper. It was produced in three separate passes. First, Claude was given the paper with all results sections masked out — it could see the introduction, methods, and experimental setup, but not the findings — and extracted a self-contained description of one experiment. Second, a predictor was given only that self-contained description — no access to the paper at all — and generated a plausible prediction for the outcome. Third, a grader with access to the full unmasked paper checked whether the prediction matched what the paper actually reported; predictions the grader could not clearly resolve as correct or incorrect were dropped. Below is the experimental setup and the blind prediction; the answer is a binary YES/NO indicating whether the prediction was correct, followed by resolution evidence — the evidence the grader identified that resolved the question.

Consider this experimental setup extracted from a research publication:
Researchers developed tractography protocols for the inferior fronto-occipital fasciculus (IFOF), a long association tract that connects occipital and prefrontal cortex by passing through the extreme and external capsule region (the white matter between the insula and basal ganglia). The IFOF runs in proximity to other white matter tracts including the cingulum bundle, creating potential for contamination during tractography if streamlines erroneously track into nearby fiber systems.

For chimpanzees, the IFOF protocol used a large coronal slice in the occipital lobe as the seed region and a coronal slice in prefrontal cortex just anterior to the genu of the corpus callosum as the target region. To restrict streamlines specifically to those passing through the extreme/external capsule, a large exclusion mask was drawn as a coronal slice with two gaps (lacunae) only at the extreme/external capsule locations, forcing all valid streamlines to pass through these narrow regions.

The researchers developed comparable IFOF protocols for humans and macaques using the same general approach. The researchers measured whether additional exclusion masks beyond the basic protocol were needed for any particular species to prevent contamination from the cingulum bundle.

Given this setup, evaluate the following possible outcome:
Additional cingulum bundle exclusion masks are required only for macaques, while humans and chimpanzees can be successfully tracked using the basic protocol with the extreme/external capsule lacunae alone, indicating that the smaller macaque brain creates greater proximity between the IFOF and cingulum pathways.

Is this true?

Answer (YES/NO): YES